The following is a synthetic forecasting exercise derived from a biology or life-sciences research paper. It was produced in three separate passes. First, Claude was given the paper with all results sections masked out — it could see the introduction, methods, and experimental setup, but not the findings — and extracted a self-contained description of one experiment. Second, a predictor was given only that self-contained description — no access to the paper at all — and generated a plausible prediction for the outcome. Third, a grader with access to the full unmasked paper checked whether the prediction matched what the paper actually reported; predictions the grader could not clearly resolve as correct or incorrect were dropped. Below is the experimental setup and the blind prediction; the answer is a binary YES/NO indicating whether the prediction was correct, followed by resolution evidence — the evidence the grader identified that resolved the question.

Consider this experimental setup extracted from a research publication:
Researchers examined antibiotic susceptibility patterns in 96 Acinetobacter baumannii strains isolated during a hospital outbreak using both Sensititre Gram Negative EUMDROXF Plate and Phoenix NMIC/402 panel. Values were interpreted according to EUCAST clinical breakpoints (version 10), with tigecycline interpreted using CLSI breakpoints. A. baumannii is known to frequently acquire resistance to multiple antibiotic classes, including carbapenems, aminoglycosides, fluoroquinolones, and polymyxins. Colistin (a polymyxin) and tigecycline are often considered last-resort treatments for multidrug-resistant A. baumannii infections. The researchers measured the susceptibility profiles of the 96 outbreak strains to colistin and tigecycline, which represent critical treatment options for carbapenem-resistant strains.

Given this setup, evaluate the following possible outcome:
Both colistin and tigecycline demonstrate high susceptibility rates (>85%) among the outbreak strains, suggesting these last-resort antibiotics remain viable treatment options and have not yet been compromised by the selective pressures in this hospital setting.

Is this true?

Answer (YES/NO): YES